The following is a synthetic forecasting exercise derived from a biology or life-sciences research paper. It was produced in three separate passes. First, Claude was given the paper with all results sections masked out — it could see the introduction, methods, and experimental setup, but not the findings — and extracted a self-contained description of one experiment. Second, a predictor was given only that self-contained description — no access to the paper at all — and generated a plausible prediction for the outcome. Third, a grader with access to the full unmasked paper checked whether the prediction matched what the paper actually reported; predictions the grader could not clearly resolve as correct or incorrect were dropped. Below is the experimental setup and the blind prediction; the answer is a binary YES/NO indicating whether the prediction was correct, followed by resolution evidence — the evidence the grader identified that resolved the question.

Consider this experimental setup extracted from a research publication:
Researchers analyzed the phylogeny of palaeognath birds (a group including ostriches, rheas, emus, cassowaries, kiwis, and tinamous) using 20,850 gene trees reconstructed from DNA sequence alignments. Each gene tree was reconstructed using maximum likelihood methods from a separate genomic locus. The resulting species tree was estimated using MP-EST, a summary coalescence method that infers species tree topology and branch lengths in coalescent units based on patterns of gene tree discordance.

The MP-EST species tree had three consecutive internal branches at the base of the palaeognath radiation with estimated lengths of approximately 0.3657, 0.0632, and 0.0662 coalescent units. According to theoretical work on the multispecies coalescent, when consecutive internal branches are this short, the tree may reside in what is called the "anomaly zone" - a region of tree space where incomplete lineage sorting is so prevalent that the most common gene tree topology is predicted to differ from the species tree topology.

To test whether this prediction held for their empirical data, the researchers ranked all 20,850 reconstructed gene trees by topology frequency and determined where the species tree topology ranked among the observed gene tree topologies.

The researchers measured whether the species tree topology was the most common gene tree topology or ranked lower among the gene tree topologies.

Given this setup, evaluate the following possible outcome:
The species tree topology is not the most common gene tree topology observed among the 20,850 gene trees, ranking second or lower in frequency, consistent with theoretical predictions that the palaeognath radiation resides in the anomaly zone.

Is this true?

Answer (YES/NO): YES